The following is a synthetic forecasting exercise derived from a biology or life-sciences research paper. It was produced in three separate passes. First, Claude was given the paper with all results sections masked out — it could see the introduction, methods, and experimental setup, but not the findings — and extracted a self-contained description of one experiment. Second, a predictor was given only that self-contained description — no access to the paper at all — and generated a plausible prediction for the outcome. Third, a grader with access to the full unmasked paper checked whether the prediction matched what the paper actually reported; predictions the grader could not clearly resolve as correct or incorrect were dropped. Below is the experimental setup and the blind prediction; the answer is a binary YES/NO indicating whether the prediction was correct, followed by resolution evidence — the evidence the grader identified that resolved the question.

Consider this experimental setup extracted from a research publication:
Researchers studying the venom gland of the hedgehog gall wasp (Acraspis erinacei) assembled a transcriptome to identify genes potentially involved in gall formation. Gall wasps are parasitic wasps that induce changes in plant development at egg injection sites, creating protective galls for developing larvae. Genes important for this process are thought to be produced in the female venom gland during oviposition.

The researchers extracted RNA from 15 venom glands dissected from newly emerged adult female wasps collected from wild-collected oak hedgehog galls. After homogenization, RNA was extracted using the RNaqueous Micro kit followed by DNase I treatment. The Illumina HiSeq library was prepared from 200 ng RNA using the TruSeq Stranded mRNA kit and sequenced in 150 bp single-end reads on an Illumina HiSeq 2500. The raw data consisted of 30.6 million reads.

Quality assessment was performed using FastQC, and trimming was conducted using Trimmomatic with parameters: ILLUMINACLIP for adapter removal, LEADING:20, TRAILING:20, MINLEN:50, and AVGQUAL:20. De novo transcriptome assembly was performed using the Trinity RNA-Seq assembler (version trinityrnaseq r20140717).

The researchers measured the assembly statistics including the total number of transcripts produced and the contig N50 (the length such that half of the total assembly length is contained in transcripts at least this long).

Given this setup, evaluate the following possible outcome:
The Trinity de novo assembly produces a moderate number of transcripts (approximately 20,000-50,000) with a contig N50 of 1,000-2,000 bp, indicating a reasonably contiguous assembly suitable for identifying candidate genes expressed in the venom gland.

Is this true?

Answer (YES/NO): NO